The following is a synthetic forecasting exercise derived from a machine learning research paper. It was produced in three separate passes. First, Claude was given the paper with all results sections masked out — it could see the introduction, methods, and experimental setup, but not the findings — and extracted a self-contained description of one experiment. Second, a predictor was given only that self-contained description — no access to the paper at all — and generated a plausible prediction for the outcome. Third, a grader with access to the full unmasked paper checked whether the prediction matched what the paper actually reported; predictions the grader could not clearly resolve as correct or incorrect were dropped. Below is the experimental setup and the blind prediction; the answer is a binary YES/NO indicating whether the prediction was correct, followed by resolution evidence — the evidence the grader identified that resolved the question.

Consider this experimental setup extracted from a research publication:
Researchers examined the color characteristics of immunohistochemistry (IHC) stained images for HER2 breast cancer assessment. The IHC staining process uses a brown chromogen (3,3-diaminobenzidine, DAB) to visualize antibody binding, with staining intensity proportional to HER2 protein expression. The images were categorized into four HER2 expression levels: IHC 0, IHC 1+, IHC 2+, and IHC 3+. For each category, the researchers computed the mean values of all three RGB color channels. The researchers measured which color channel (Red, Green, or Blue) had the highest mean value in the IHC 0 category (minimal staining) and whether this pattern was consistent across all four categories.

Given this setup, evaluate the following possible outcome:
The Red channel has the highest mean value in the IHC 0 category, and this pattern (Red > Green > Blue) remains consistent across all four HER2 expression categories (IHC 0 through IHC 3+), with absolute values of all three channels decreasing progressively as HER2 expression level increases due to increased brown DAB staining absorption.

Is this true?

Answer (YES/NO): NO